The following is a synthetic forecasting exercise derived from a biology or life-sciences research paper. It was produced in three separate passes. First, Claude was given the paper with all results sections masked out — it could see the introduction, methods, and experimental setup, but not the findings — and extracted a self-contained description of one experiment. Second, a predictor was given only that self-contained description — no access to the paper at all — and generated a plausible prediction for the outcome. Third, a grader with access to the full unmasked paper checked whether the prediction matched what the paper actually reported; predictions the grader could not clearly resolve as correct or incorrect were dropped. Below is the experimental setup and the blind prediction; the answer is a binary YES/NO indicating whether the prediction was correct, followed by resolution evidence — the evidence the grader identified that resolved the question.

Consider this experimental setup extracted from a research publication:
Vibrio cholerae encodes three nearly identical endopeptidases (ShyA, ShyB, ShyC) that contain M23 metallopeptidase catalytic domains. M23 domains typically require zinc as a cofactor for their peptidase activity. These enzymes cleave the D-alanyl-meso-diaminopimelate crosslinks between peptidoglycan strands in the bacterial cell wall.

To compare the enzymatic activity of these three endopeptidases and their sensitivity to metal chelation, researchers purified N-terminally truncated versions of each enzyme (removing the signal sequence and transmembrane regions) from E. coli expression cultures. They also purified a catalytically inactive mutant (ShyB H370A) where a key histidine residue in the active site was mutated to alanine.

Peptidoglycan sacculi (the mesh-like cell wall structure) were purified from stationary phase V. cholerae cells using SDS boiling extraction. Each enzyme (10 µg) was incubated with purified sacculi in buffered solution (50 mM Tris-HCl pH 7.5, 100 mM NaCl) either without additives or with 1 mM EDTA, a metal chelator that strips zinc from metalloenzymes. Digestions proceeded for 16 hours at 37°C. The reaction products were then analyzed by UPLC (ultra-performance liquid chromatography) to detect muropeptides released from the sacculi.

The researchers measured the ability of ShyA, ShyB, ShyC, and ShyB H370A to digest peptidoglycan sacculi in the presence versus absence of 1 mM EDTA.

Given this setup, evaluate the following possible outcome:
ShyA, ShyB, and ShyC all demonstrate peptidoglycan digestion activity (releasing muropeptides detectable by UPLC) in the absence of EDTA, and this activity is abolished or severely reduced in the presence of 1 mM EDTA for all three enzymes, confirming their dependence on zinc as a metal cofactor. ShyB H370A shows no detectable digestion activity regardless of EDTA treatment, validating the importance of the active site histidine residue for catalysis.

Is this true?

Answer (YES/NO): NO